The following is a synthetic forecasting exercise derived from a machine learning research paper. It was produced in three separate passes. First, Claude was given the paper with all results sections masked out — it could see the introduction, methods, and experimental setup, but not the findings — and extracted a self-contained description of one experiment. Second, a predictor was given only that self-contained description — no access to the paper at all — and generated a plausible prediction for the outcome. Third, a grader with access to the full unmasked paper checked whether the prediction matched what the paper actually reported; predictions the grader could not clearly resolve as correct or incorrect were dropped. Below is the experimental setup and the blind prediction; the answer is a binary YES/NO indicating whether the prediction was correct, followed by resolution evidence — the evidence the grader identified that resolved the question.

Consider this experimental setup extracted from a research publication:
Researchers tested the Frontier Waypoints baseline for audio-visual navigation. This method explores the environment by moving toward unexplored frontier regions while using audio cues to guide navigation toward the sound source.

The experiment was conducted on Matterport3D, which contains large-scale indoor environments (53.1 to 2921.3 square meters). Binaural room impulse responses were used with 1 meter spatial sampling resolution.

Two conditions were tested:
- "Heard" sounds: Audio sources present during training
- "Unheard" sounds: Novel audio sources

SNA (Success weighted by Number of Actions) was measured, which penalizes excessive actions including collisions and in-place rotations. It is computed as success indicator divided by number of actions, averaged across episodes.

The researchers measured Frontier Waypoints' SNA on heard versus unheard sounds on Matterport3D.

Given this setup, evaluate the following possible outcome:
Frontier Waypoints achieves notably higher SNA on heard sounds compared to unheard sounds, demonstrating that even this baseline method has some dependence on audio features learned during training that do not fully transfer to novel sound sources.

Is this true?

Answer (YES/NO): YES